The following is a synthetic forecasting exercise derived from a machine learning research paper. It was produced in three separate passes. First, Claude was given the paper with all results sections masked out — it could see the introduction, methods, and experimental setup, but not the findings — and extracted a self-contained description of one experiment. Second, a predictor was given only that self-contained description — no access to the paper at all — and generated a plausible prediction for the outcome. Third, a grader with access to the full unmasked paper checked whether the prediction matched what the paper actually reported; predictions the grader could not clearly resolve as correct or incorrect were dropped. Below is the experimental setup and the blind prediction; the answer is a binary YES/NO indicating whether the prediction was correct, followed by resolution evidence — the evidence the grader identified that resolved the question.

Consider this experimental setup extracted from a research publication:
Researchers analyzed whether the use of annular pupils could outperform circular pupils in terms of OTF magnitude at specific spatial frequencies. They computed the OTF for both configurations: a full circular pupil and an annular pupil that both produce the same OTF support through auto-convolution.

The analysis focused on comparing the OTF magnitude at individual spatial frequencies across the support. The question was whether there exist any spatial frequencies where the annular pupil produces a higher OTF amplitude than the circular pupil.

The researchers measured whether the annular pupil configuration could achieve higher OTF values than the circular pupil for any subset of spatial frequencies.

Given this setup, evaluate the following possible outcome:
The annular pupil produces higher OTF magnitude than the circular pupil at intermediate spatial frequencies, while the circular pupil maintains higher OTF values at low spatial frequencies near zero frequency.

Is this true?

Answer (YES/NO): NO